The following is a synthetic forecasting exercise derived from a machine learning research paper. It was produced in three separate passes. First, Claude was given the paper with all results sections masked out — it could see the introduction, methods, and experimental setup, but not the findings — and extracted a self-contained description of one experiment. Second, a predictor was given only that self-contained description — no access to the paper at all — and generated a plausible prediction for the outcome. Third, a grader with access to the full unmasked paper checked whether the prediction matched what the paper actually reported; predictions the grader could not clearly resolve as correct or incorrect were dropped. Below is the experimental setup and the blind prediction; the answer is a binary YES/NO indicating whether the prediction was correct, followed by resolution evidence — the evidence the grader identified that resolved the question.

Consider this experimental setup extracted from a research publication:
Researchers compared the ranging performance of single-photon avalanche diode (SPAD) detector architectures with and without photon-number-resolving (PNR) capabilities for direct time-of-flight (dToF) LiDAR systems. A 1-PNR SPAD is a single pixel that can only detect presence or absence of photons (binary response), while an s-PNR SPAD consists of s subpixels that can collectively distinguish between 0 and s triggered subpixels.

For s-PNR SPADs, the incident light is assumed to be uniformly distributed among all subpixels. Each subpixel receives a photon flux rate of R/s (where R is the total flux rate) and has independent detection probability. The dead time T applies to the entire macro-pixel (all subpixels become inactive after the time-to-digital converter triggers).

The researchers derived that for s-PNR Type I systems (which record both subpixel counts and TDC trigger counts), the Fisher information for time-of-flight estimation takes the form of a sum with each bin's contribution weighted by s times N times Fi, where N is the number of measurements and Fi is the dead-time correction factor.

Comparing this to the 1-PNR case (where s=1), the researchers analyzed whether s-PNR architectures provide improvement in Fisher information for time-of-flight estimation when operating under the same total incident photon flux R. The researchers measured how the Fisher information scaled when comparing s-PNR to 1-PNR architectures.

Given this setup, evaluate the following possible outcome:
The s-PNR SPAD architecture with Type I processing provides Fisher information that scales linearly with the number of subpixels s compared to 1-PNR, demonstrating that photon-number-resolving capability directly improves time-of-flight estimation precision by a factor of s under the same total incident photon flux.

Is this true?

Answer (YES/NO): NO